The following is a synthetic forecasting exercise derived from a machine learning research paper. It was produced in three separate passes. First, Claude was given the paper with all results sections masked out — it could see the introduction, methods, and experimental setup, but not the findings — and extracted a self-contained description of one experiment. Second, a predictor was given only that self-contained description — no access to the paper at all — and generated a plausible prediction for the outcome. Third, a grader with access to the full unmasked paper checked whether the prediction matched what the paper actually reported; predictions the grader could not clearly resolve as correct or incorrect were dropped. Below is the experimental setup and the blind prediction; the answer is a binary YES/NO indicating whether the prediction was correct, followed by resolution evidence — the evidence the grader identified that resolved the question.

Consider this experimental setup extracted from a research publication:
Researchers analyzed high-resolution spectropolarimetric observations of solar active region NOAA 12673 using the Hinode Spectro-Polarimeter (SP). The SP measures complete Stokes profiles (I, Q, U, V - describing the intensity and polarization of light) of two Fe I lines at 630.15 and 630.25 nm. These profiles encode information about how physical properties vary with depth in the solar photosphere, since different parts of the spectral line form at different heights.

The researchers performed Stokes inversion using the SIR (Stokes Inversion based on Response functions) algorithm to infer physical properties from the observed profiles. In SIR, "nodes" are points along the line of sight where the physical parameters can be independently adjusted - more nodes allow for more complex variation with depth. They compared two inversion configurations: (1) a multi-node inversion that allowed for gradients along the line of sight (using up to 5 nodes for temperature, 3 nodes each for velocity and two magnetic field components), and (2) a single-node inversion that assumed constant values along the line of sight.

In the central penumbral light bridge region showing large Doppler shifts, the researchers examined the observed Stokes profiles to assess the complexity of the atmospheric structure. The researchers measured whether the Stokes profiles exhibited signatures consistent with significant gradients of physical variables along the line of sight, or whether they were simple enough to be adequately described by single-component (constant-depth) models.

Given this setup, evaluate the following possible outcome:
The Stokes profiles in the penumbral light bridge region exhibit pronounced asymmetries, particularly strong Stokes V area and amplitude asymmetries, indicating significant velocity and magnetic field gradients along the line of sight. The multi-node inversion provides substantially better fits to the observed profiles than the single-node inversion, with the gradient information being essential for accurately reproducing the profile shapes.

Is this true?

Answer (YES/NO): NO